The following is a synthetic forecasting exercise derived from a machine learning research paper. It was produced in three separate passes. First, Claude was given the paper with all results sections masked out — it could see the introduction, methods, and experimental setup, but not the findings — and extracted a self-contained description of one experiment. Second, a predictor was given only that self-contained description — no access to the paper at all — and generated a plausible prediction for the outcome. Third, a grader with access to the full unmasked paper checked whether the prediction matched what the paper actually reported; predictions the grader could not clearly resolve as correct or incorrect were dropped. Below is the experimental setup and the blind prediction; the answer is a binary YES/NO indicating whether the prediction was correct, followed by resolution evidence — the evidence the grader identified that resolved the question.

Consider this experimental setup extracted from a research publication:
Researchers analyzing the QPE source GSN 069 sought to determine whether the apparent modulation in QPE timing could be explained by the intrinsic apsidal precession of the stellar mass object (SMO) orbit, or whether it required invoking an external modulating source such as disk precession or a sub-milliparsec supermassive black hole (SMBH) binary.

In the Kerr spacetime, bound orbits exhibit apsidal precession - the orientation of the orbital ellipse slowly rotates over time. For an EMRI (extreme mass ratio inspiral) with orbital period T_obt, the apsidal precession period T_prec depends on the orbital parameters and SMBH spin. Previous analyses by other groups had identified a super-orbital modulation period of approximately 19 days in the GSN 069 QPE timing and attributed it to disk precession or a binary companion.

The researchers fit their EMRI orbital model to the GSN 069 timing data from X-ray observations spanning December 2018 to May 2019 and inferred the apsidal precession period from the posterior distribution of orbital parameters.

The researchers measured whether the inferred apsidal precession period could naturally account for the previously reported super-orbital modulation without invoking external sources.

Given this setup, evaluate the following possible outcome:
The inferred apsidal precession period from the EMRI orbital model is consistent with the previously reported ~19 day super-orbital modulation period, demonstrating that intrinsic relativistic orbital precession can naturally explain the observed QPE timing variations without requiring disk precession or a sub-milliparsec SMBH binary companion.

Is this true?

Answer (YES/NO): NO